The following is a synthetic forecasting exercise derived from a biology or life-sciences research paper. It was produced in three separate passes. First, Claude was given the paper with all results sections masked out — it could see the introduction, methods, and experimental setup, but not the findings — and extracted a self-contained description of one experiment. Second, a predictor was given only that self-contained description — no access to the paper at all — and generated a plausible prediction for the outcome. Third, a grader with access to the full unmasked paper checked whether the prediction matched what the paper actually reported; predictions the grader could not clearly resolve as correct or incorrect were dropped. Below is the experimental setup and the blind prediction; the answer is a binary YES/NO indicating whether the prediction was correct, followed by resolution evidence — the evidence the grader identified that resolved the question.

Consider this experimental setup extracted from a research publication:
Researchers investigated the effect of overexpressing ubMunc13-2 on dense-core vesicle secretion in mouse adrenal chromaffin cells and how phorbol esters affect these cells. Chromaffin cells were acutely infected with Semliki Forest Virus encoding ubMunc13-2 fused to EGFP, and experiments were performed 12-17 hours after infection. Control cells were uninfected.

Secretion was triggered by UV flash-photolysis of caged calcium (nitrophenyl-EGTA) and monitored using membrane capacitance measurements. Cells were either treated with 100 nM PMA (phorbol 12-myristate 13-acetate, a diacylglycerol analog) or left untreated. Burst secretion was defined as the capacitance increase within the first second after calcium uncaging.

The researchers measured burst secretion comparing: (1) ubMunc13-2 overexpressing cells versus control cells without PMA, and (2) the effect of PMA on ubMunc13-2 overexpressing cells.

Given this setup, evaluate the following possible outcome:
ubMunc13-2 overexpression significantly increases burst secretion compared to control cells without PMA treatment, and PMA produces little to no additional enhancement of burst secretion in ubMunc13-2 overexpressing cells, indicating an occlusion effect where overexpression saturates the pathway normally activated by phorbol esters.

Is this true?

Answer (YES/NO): NO